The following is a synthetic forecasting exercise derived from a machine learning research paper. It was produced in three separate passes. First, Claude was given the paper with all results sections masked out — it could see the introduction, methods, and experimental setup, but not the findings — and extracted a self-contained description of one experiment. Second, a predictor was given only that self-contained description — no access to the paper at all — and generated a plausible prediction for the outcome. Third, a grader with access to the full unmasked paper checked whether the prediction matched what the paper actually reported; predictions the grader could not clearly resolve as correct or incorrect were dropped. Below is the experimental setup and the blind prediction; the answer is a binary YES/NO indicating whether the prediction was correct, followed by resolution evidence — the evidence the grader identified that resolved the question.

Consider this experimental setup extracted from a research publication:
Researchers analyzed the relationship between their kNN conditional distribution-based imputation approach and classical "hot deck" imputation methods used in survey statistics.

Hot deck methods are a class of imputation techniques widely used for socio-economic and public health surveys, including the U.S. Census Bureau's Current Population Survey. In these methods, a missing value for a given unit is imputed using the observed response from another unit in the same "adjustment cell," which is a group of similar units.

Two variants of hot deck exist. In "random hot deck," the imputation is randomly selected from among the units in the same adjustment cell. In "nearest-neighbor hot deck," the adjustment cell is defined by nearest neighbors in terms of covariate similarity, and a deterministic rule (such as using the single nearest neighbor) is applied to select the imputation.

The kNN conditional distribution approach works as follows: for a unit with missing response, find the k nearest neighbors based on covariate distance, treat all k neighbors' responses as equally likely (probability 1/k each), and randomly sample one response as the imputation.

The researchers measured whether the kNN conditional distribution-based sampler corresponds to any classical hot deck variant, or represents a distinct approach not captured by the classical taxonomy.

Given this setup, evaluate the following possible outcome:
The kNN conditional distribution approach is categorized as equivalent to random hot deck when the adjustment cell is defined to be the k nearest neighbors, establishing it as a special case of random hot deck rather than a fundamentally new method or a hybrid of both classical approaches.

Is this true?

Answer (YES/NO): NO